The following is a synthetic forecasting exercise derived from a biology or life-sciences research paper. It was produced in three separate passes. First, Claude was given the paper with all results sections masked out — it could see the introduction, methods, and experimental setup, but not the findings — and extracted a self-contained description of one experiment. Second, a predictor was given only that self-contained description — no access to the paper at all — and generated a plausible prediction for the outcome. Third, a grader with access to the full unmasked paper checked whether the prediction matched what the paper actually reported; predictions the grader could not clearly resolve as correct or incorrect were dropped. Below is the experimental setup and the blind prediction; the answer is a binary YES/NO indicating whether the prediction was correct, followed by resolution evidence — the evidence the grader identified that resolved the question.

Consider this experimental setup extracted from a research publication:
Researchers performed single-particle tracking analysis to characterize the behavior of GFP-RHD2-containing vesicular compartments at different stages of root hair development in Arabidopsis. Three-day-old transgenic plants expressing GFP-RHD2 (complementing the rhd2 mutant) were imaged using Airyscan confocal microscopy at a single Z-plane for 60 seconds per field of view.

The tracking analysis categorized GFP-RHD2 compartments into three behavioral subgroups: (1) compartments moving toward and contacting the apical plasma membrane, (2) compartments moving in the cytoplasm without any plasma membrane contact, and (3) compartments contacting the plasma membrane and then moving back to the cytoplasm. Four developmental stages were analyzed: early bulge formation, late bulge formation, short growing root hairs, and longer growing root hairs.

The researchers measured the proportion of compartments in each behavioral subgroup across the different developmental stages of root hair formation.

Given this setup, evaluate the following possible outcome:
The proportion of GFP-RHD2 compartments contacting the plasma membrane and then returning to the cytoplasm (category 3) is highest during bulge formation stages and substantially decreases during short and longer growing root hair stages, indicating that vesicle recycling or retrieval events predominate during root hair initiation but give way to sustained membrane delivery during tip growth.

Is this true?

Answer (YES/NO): NO